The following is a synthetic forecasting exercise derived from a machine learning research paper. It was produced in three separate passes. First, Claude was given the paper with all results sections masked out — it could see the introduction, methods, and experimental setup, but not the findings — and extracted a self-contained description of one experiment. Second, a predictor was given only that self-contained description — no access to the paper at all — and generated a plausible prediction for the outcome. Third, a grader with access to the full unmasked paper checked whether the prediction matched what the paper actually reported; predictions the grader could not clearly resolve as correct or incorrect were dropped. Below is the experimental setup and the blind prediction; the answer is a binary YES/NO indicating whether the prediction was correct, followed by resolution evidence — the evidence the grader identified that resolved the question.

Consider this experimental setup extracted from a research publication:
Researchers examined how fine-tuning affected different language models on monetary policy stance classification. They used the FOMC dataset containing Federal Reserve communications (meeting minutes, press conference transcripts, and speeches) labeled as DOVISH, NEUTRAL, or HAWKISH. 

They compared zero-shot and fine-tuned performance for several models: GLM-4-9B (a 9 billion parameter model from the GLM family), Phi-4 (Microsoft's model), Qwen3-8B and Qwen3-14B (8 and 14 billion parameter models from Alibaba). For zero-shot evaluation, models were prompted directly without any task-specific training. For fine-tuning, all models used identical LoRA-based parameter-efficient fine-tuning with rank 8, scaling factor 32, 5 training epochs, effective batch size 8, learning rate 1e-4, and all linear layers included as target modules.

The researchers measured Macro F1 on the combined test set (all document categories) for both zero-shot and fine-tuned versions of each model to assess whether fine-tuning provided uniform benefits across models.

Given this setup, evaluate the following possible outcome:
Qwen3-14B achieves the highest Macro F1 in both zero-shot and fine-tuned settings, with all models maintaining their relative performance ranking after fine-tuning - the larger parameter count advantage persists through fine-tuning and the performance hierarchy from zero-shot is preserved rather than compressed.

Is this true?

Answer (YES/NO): NO